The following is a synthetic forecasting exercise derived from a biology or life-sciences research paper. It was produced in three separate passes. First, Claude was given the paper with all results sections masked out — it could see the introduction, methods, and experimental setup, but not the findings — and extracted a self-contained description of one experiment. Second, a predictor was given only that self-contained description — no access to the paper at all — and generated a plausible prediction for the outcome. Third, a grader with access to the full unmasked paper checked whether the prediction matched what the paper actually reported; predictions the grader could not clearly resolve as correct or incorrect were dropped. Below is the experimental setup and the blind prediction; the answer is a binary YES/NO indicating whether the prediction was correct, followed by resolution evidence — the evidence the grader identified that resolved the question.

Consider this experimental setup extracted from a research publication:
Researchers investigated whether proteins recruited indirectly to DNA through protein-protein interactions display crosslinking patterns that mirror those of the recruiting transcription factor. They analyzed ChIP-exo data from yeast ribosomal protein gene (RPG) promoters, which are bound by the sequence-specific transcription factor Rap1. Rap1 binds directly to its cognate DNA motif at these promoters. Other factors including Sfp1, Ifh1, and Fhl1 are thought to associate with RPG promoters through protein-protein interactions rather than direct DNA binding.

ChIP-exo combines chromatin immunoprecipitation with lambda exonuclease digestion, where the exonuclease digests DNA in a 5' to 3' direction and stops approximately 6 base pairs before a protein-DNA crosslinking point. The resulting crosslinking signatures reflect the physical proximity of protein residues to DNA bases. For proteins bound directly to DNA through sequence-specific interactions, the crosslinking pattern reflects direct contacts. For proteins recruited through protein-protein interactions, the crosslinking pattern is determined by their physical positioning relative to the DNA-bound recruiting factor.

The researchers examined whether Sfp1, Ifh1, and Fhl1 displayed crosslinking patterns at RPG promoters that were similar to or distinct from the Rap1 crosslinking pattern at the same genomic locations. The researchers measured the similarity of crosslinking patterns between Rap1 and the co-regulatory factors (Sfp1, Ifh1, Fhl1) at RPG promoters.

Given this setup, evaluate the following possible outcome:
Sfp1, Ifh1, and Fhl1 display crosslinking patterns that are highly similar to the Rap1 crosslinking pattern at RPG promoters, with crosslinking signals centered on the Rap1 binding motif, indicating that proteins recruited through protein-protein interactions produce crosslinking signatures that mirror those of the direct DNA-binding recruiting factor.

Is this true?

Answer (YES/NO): NO